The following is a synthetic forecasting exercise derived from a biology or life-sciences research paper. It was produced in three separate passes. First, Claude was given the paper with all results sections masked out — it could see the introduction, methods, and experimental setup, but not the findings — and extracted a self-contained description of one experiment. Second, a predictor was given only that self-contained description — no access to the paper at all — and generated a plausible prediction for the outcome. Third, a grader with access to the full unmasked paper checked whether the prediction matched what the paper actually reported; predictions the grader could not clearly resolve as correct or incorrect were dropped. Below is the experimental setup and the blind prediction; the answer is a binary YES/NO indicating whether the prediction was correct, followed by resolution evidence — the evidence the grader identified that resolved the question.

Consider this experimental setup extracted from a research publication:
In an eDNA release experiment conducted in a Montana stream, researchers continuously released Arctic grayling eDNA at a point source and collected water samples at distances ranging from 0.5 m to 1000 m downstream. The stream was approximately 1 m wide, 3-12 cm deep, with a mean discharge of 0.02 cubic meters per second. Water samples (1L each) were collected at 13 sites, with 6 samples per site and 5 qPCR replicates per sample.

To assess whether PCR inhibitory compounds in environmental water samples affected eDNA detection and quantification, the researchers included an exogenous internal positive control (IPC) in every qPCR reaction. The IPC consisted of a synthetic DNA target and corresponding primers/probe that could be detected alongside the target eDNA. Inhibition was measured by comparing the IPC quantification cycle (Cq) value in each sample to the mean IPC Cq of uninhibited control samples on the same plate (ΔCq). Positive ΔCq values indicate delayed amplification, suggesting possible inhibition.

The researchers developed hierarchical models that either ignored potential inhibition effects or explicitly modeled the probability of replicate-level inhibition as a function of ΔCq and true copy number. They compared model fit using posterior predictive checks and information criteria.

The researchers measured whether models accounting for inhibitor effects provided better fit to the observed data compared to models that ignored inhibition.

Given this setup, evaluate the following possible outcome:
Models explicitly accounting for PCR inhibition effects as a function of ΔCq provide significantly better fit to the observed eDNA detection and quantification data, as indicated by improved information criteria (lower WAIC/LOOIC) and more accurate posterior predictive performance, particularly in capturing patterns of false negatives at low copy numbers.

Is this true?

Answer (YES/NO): YES